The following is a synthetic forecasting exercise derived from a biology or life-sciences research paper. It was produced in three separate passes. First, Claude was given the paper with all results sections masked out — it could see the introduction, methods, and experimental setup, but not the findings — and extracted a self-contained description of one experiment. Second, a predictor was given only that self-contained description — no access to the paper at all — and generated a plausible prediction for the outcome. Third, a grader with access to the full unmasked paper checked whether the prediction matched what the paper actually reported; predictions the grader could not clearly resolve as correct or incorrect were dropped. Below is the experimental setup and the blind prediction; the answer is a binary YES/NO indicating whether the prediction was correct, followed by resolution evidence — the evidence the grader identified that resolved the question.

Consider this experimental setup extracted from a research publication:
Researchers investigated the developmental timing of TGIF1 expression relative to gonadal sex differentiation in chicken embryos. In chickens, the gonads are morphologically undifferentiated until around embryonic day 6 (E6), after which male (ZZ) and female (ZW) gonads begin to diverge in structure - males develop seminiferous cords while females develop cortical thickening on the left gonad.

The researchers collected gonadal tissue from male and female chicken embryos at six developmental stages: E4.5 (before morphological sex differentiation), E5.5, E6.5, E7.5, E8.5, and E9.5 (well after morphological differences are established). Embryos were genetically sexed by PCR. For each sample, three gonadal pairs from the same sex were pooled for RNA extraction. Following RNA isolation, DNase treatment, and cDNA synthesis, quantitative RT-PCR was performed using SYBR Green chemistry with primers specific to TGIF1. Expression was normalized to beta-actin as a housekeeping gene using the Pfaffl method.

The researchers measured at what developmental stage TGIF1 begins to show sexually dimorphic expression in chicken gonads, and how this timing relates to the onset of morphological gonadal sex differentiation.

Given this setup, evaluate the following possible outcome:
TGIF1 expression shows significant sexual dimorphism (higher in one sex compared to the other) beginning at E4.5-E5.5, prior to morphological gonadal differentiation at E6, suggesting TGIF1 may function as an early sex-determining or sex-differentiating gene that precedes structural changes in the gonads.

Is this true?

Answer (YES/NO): NO